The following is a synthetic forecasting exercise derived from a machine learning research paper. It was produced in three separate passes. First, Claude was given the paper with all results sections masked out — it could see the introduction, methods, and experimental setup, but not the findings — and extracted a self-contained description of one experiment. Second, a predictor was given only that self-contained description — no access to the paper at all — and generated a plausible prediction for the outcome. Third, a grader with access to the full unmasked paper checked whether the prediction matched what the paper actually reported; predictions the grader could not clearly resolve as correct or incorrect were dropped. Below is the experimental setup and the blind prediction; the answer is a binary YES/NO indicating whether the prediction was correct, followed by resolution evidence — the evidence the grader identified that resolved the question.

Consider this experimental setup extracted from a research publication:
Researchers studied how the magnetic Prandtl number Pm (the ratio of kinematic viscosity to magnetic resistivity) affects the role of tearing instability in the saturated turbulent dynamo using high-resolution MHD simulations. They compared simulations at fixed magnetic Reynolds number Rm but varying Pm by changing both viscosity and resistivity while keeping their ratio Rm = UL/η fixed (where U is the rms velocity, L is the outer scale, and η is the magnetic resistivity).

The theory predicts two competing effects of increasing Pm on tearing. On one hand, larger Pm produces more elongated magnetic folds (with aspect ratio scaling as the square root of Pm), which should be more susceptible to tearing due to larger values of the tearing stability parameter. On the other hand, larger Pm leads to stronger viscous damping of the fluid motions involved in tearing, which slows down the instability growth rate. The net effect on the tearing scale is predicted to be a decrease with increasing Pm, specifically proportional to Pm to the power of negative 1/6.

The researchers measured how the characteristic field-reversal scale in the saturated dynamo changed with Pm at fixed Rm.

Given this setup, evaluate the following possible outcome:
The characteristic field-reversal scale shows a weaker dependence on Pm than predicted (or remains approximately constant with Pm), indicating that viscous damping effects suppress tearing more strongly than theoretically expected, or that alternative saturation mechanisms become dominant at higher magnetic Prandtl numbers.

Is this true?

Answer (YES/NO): NO